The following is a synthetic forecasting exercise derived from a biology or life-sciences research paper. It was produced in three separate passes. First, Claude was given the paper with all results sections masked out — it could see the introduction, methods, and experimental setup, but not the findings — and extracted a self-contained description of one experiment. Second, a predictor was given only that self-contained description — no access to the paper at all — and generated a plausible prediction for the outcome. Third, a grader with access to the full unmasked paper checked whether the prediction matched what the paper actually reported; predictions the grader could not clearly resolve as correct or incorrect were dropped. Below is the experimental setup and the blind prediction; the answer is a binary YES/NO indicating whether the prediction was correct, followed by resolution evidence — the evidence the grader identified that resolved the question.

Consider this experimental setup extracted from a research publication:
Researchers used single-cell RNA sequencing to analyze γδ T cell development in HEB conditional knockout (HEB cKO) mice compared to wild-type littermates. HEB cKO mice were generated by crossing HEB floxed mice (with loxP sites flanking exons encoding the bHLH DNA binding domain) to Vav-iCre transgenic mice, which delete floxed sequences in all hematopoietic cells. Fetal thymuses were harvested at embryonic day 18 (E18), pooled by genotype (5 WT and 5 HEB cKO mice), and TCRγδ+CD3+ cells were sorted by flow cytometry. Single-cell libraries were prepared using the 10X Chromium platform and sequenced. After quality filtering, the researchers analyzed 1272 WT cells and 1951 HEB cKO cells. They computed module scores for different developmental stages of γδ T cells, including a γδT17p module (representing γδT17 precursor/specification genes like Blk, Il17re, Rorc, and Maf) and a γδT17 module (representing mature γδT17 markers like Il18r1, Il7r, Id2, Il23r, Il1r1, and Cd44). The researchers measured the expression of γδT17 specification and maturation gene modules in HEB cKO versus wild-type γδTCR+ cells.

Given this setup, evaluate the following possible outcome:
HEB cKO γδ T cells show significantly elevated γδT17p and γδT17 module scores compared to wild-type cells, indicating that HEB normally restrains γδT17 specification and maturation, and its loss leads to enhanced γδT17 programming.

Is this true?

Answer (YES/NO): NO